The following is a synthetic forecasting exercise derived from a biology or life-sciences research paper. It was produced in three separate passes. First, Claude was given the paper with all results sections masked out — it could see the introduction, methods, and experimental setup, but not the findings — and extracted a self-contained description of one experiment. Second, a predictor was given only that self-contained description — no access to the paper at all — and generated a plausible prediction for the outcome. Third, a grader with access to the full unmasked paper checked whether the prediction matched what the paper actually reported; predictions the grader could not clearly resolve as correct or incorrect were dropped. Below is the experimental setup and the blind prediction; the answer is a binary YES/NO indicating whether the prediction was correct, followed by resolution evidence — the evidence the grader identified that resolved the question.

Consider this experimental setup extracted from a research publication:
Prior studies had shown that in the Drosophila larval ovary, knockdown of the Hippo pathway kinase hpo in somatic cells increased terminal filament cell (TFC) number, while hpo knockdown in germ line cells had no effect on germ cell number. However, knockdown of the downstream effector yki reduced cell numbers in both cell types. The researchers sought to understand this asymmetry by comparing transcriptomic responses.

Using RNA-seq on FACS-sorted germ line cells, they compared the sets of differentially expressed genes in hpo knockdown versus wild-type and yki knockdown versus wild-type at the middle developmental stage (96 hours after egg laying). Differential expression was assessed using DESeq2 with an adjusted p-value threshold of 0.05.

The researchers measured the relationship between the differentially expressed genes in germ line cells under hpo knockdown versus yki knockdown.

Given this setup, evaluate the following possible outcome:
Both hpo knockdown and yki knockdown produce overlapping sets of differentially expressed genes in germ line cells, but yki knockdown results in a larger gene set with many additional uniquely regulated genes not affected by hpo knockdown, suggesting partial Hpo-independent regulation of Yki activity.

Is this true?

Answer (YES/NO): NO